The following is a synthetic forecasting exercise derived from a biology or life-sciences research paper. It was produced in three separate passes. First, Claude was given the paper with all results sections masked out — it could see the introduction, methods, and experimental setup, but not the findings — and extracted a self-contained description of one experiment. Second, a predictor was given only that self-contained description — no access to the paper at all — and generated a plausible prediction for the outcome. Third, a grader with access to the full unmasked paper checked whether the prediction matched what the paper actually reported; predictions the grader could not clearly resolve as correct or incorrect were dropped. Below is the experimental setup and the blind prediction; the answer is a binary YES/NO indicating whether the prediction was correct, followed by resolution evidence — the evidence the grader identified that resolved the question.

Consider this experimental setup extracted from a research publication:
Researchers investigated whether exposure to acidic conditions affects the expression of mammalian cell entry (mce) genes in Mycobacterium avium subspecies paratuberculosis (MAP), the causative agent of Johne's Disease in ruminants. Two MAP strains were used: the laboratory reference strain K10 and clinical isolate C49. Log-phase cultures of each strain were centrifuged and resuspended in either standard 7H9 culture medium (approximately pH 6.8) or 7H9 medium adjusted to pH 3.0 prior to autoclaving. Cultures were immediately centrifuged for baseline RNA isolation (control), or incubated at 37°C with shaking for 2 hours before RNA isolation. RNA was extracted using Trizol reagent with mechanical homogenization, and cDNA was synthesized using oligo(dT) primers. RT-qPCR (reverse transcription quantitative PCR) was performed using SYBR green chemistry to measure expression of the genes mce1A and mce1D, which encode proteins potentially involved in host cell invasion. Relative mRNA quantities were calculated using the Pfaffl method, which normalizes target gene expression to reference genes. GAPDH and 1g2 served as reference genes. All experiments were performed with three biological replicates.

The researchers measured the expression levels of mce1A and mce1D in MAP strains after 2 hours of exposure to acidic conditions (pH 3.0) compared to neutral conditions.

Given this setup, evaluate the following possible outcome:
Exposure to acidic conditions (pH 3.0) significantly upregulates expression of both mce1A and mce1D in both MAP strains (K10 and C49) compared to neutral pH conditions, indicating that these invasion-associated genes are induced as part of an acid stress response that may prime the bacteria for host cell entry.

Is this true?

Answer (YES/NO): YES